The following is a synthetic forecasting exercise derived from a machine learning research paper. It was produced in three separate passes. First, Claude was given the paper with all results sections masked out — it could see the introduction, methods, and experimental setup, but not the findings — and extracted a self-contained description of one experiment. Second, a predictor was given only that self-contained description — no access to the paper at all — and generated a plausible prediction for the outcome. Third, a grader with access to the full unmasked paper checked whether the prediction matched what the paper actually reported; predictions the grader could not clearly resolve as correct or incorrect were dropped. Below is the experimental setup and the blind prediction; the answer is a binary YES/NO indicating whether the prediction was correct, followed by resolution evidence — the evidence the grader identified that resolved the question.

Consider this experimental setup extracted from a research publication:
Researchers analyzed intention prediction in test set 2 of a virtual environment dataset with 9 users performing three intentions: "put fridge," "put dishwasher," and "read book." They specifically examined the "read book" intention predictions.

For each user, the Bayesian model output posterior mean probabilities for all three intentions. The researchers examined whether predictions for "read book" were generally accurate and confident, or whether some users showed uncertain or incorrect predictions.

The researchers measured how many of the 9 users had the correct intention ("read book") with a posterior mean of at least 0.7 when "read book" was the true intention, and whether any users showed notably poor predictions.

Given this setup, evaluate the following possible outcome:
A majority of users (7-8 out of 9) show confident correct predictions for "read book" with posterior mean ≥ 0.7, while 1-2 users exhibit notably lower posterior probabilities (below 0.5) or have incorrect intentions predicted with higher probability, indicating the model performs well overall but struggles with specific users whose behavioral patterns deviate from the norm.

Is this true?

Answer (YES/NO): NO